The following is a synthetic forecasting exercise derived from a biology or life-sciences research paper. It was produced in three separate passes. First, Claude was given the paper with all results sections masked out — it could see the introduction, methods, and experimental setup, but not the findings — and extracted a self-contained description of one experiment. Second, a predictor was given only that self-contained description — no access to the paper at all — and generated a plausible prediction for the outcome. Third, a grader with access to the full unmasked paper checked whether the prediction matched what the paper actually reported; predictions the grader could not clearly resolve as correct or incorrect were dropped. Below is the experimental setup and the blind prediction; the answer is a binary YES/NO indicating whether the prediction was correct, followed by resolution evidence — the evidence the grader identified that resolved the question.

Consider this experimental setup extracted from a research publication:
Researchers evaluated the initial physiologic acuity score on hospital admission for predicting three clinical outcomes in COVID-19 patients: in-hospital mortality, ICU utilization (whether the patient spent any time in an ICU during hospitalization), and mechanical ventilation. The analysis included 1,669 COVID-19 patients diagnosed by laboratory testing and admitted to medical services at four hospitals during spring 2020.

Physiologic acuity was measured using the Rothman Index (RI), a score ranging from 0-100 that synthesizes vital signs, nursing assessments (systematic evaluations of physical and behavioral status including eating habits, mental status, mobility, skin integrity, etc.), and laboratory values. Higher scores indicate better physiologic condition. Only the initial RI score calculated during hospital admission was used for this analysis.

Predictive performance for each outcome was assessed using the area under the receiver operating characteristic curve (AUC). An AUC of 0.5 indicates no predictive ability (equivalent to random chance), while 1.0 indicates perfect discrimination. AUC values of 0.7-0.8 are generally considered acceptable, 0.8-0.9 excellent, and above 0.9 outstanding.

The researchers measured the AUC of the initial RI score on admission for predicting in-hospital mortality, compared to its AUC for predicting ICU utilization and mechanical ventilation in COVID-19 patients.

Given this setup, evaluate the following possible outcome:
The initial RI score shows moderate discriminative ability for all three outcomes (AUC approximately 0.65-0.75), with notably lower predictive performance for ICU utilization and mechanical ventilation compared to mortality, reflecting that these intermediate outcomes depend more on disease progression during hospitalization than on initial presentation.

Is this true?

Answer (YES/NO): NO